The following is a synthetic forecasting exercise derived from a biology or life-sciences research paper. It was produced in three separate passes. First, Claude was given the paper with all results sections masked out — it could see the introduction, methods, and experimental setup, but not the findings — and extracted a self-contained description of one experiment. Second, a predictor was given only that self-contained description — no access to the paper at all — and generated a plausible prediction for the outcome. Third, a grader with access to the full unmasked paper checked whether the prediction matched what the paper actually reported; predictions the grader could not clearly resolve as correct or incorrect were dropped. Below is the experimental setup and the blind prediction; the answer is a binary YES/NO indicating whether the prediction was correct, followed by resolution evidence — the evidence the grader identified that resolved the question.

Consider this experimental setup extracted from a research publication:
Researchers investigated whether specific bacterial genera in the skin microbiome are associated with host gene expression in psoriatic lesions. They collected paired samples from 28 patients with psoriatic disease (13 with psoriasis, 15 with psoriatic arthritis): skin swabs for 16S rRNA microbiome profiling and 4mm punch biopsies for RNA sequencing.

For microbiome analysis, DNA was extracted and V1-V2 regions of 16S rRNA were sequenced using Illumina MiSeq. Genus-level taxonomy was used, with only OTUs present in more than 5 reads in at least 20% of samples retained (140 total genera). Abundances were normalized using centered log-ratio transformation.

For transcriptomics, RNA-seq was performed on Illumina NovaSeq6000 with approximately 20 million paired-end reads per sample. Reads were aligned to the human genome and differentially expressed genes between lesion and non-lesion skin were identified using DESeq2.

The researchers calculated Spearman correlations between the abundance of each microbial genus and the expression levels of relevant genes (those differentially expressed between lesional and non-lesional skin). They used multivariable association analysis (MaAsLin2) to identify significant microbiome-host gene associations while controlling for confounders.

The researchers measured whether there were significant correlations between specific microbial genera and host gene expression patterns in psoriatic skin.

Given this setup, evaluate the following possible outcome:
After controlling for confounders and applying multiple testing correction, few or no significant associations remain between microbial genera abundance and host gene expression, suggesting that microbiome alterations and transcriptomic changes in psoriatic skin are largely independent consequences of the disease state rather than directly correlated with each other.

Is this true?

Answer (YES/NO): NO